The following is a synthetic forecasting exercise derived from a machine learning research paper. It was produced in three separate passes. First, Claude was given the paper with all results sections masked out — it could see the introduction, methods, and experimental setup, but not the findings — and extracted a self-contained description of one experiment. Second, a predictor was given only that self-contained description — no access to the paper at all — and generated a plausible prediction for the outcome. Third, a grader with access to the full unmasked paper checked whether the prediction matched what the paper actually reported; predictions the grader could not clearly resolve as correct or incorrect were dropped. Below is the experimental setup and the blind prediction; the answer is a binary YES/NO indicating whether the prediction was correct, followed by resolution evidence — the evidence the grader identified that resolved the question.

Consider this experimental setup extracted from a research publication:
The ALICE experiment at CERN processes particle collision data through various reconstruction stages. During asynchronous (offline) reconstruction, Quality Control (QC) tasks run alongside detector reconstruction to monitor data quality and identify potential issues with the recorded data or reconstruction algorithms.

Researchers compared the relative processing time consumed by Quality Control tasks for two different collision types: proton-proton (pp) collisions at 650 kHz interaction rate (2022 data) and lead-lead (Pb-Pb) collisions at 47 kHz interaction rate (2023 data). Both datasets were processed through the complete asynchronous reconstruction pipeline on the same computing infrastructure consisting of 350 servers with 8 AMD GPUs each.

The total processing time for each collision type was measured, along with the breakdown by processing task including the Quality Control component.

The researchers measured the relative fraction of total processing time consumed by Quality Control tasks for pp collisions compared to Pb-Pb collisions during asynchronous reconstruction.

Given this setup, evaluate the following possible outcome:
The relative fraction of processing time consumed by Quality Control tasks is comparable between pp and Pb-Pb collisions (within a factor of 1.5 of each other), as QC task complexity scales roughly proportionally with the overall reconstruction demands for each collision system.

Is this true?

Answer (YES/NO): NO